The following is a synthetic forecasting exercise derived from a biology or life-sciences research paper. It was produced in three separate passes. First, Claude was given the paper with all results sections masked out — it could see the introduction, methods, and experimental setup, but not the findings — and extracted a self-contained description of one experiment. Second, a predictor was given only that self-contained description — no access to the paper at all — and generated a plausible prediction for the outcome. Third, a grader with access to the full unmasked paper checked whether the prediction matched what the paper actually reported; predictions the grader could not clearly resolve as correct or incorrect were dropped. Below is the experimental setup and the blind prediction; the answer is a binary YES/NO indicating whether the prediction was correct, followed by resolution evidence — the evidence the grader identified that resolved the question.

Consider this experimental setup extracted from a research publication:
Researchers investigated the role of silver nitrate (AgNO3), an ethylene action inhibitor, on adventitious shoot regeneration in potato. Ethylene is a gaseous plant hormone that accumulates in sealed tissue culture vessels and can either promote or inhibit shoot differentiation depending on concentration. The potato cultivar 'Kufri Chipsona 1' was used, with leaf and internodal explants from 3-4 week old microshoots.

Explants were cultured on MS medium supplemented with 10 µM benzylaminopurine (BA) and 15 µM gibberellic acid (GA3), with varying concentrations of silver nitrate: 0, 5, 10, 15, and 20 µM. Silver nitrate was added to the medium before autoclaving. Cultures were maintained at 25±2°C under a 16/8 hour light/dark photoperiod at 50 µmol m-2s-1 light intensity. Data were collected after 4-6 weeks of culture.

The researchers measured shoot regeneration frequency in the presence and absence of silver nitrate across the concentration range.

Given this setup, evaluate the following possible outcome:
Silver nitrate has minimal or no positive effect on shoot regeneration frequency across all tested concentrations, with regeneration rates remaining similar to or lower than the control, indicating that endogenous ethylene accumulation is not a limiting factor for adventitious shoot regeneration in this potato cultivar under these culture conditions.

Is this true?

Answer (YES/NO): NO